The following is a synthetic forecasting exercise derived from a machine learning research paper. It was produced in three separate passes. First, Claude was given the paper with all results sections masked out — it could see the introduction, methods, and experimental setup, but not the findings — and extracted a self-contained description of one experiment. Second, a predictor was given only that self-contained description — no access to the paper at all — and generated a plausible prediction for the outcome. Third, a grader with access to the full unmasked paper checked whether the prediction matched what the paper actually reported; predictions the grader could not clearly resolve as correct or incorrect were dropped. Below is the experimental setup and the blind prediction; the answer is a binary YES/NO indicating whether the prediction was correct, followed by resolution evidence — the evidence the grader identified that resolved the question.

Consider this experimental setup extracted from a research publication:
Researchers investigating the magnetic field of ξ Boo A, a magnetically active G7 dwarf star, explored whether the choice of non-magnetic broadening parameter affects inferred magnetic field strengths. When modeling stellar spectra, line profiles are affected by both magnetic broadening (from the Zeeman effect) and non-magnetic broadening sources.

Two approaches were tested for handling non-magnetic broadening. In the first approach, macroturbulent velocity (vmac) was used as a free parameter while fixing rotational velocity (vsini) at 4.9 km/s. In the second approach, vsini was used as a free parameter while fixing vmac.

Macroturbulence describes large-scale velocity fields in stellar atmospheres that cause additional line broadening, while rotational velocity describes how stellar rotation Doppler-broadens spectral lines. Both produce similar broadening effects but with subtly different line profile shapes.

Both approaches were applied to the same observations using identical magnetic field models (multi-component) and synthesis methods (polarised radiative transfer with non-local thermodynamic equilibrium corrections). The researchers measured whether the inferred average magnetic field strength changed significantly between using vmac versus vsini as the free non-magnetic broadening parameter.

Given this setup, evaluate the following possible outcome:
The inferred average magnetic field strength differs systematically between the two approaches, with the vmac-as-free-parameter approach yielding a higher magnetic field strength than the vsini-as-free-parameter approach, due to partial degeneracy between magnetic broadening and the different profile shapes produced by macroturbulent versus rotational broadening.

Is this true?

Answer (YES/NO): NO